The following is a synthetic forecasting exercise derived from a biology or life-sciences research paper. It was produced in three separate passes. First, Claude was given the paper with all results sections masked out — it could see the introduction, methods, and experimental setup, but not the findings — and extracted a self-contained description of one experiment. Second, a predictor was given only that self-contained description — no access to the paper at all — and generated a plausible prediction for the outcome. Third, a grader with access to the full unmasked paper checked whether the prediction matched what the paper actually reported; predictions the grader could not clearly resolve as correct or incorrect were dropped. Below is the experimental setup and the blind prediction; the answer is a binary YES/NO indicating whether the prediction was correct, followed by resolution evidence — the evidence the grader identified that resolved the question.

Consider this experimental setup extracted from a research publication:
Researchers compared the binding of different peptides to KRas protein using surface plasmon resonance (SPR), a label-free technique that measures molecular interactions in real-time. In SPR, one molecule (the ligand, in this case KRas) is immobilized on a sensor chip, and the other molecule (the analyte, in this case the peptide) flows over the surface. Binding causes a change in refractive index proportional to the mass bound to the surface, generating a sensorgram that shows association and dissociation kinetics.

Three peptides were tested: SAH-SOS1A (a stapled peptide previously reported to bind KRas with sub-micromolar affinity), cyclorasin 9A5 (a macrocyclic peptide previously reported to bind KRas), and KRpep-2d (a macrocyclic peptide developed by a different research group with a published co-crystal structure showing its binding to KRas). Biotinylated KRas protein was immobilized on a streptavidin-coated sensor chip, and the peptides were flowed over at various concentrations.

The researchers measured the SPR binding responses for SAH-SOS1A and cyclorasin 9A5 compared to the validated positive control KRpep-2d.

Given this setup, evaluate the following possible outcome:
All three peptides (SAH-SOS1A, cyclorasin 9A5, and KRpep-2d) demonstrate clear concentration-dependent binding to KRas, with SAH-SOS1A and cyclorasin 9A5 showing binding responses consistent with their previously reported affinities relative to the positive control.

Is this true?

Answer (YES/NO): NO